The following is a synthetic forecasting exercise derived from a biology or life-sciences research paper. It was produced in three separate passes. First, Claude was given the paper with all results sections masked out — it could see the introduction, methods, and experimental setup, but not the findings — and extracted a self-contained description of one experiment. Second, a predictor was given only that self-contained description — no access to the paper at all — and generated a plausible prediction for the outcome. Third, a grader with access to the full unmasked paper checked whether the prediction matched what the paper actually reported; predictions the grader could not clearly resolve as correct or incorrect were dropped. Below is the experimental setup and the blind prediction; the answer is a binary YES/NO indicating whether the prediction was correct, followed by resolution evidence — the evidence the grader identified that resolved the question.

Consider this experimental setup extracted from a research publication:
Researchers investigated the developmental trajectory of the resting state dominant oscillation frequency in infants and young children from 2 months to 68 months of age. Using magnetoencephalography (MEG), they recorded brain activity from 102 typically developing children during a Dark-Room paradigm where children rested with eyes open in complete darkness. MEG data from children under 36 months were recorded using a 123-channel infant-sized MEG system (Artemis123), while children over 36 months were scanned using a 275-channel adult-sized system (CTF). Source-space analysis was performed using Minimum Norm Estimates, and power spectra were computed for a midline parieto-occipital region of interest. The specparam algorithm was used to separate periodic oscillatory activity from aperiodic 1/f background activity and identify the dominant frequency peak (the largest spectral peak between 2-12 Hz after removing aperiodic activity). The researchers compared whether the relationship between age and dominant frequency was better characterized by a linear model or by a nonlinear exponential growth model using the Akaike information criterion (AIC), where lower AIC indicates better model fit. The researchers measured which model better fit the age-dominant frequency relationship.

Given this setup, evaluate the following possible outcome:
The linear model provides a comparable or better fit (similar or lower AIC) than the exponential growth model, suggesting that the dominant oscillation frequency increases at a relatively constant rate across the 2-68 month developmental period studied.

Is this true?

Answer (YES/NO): NO